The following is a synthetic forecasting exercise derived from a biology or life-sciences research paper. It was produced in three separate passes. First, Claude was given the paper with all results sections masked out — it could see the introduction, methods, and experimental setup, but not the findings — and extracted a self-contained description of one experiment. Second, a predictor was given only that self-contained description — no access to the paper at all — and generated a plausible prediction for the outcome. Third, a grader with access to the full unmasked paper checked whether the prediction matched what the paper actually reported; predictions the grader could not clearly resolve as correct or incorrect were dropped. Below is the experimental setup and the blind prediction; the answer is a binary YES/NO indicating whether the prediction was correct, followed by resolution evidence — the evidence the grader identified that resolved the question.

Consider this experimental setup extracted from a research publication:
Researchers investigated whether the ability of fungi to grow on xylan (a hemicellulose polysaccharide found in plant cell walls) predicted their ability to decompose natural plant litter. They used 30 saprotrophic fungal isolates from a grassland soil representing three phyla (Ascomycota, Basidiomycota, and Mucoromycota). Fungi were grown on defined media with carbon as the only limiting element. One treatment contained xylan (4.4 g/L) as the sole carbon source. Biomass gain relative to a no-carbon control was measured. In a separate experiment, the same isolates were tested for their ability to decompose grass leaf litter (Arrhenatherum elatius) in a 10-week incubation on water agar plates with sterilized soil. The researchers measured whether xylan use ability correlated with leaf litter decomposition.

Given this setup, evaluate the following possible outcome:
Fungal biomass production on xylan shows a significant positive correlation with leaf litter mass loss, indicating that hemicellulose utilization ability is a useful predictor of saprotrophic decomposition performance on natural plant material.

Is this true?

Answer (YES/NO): YES